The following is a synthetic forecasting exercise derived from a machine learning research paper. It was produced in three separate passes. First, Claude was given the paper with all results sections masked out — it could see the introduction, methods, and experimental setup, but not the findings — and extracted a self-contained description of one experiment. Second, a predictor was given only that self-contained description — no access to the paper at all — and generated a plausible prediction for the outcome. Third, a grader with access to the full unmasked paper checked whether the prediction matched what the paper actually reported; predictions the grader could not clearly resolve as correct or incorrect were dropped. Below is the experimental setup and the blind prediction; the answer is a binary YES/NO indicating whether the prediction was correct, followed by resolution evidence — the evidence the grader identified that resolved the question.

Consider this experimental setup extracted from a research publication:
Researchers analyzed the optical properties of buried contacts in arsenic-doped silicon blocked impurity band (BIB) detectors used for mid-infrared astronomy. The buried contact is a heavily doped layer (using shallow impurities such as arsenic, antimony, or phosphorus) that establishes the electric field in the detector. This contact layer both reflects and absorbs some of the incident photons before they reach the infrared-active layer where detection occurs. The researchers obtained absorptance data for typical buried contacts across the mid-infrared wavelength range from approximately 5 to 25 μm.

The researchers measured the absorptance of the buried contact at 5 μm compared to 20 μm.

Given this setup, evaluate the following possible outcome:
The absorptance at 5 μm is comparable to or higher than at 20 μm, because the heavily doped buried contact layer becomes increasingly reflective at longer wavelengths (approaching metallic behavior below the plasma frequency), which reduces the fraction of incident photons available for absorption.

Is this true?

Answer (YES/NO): NO